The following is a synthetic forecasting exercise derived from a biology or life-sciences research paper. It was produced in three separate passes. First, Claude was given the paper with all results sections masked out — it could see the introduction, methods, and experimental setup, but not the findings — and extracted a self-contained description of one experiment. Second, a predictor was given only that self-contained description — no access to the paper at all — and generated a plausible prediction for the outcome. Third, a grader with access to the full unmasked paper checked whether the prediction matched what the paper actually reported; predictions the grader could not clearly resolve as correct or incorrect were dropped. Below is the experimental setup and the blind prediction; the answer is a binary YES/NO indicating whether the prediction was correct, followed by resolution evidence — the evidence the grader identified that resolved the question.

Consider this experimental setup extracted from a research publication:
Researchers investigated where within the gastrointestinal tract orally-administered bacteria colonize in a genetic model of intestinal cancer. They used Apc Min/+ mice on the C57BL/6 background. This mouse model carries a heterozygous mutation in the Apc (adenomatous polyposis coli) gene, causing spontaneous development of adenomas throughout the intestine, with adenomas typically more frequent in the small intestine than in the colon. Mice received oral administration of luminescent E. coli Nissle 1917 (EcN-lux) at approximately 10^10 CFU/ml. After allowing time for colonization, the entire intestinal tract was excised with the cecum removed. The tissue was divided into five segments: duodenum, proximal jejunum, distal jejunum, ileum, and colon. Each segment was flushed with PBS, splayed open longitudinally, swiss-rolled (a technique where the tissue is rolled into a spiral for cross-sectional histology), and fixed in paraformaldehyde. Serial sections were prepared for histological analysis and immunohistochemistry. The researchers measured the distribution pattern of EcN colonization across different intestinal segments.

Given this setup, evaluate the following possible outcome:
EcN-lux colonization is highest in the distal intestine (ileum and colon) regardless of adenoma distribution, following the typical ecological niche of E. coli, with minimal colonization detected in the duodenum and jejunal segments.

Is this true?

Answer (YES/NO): NO